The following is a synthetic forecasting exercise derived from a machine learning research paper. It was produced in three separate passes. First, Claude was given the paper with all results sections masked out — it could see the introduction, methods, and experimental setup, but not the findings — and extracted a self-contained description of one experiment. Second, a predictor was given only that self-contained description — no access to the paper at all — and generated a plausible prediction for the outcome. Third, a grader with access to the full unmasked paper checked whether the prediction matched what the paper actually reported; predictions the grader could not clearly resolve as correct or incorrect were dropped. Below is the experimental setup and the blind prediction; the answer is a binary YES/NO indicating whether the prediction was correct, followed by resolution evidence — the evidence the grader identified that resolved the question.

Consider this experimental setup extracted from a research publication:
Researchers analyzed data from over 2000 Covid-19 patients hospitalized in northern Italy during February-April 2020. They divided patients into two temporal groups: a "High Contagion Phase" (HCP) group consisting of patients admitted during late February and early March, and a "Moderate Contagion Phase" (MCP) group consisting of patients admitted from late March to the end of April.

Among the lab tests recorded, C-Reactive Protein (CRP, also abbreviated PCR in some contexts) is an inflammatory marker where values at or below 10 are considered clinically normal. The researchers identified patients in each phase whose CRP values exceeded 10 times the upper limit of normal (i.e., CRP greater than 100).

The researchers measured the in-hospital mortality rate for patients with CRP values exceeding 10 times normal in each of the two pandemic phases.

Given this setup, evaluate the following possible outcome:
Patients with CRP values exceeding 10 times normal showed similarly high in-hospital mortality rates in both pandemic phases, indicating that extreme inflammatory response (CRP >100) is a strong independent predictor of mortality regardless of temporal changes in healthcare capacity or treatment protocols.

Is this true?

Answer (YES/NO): NO